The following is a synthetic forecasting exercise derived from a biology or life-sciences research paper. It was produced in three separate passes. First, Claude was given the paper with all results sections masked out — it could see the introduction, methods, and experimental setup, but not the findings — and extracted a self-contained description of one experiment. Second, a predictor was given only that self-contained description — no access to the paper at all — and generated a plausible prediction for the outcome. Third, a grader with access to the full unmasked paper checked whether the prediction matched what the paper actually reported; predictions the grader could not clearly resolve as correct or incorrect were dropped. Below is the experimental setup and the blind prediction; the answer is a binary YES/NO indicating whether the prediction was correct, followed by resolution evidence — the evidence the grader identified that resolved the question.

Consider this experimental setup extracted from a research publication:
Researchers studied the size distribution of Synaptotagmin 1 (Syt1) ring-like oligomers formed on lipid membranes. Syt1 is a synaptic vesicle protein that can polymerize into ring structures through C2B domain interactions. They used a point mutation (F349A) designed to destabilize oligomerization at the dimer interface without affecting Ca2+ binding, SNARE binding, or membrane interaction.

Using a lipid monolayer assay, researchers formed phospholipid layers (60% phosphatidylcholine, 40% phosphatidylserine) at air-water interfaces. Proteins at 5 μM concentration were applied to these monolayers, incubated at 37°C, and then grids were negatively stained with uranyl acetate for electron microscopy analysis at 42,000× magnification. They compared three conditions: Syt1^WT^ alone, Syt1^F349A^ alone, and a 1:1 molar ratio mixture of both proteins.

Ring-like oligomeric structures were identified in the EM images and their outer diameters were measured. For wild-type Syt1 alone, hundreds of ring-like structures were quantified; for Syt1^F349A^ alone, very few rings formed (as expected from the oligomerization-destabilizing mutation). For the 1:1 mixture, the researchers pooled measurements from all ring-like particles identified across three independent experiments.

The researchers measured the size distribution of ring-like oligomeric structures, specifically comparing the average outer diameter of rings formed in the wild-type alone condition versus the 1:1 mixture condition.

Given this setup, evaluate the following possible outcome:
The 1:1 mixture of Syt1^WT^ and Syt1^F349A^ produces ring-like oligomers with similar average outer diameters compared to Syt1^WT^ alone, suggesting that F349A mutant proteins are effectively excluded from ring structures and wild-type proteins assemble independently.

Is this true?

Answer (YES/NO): NO